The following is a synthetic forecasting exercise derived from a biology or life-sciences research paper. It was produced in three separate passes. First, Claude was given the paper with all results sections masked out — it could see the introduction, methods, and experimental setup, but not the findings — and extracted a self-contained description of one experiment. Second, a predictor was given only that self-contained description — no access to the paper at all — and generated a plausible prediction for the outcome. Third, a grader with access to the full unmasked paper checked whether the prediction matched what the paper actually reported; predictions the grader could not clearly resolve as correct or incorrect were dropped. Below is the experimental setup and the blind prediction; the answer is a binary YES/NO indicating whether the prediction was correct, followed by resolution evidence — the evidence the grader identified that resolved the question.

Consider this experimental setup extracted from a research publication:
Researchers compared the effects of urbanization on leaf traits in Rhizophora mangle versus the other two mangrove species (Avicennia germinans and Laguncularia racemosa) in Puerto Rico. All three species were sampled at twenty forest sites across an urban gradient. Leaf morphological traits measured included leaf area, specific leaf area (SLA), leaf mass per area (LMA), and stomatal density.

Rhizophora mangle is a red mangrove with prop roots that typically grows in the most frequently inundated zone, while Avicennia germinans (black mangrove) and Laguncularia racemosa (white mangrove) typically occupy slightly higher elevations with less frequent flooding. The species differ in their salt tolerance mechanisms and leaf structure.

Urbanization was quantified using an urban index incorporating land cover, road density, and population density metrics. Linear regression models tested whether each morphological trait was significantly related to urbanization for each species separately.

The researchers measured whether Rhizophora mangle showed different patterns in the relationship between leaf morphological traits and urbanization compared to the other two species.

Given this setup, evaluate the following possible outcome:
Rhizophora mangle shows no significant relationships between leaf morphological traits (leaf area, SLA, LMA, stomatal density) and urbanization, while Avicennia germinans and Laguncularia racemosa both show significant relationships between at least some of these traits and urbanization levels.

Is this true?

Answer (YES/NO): NO